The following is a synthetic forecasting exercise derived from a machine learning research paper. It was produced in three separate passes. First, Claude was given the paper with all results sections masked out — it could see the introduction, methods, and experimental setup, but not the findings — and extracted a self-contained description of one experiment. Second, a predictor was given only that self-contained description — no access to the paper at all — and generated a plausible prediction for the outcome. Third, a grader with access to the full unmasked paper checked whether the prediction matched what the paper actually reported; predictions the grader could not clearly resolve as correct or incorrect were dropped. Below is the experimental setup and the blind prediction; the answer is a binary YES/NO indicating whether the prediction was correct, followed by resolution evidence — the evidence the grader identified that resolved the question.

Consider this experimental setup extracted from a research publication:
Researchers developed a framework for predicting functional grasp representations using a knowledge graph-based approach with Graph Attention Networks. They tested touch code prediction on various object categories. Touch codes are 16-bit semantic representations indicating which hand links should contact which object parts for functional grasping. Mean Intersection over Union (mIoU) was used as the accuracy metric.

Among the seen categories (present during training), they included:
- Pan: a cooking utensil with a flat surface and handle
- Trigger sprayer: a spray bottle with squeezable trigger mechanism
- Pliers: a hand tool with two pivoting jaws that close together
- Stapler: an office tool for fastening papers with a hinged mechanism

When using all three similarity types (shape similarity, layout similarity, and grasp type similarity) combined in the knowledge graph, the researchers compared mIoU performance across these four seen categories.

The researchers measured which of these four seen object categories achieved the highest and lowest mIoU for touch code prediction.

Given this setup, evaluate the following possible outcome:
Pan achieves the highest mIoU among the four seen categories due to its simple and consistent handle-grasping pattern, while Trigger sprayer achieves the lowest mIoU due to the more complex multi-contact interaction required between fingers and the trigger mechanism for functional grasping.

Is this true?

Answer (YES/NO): NO